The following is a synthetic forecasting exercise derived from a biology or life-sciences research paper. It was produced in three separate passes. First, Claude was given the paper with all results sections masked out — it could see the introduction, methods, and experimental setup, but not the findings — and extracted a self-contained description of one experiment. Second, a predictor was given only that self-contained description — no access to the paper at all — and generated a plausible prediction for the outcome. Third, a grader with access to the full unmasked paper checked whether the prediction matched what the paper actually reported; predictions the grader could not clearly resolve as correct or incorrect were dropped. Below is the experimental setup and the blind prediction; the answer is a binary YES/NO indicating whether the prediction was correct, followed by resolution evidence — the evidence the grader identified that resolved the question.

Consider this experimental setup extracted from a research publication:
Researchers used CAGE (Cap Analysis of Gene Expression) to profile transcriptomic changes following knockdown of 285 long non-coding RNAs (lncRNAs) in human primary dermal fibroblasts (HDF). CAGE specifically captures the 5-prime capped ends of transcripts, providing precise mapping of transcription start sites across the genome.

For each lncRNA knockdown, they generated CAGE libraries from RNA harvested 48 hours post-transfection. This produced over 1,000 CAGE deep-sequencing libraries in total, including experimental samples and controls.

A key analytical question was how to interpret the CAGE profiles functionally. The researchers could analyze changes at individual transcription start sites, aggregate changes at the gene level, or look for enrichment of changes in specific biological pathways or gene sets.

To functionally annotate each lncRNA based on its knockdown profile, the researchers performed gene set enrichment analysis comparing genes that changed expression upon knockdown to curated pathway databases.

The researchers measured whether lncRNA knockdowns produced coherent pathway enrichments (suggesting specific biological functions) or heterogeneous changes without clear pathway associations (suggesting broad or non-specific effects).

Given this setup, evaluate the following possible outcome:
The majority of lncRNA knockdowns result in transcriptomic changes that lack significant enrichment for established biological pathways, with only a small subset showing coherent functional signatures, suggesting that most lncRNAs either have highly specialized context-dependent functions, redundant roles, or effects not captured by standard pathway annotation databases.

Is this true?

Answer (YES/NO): NO